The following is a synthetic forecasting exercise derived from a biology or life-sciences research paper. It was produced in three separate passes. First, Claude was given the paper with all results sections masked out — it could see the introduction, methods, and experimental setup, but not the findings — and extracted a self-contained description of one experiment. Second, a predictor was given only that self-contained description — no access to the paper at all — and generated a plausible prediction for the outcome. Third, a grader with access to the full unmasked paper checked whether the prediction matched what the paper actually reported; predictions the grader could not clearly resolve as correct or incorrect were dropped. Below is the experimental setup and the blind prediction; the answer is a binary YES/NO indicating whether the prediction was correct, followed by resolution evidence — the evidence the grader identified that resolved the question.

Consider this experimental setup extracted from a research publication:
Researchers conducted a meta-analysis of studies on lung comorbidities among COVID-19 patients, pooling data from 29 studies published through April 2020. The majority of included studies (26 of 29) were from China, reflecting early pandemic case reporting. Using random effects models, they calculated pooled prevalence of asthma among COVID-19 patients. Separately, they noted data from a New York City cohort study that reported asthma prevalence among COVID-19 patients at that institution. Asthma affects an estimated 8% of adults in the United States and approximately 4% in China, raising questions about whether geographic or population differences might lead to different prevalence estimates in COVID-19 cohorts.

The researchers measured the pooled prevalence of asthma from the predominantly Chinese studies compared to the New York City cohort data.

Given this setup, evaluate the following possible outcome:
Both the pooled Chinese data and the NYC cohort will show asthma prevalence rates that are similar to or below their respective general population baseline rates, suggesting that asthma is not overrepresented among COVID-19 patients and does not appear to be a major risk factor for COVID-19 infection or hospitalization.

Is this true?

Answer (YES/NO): NO